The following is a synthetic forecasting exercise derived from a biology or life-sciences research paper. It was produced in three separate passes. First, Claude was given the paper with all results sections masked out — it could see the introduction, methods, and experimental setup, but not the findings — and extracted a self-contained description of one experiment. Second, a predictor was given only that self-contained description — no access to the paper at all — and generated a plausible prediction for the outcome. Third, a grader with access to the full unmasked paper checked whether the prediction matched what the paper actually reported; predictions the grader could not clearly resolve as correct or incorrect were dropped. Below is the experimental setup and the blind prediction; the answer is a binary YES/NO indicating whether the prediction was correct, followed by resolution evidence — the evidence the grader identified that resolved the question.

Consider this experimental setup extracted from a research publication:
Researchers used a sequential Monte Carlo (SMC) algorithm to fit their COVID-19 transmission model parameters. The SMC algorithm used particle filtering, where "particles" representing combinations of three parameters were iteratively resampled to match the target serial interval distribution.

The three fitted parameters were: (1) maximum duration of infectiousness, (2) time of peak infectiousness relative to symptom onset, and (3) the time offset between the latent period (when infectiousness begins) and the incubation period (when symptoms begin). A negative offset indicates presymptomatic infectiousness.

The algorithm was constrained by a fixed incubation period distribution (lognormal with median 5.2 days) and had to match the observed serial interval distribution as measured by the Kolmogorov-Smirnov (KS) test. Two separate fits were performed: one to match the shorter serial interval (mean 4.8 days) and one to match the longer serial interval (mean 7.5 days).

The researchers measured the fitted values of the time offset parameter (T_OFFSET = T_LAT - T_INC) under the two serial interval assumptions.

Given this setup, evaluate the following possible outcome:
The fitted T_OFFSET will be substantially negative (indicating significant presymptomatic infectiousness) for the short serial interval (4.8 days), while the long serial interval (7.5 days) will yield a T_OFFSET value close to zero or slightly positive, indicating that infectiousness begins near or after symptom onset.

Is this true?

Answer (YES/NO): YES